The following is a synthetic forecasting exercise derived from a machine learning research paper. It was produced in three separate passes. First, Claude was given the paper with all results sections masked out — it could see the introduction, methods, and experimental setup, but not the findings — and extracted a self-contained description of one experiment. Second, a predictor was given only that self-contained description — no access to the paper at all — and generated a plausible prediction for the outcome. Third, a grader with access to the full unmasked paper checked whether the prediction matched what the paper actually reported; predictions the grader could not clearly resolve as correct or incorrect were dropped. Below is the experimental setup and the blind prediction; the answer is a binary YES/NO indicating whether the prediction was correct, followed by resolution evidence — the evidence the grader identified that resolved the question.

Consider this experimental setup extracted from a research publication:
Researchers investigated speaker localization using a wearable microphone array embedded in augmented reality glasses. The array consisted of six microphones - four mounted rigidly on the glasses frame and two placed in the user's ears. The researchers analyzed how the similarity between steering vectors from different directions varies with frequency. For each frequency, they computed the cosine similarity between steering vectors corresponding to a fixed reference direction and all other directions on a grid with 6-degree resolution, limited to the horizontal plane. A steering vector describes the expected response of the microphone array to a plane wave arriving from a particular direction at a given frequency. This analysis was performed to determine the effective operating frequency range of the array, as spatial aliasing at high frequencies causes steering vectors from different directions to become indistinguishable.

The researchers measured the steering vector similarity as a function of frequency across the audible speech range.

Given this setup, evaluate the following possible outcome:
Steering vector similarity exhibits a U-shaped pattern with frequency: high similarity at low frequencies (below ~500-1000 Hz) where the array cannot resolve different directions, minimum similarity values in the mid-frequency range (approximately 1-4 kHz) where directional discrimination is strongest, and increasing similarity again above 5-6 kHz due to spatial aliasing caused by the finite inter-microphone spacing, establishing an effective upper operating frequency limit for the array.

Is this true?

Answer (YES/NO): NO